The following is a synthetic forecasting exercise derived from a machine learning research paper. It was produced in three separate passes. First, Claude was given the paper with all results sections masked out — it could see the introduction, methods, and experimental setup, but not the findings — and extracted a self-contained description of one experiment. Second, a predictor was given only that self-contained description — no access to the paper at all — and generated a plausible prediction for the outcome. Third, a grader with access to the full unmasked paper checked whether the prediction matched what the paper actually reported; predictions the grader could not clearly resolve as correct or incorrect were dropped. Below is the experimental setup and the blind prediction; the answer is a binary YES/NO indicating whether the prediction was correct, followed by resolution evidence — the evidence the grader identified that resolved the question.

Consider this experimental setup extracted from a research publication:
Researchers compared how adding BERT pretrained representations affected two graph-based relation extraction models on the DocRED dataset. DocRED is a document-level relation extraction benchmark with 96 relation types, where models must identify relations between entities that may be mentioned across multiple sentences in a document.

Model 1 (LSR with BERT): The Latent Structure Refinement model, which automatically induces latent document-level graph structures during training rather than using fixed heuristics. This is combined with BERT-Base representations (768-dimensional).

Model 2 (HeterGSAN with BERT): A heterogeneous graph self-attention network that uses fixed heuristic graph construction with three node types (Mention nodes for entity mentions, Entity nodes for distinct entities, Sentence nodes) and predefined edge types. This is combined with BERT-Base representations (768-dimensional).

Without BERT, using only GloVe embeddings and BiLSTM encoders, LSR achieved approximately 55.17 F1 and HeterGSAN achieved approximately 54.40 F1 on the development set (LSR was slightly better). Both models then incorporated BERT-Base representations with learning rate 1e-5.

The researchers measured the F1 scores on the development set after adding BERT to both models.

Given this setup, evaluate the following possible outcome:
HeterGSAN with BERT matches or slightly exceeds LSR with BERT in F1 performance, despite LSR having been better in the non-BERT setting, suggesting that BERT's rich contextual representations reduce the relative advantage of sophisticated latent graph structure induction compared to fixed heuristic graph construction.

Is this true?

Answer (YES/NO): YES